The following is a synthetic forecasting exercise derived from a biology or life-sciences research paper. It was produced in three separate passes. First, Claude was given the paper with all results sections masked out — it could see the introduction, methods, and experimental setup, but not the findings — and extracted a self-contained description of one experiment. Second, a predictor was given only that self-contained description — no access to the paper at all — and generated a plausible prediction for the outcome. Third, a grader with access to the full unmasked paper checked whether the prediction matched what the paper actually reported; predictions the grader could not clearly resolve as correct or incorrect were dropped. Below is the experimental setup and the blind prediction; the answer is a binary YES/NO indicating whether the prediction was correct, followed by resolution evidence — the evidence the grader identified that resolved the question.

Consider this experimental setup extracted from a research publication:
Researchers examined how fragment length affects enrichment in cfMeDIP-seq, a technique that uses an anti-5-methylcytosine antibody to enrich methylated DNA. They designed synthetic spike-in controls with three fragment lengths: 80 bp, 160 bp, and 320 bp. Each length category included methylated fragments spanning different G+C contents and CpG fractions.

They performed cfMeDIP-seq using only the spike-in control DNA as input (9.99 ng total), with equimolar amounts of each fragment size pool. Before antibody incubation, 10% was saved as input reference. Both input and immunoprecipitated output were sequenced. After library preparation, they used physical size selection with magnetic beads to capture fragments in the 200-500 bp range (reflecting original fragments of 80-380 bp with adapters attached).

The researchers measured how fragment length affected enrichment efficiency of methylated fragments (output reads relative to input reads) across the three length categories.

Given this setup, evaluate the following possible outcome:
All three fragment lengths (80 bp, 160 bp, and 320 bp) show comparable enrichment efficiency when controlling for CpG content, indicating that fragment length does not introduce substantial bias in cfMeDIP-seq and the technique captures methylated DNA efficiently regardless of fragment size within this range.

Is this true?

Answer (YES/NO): NO